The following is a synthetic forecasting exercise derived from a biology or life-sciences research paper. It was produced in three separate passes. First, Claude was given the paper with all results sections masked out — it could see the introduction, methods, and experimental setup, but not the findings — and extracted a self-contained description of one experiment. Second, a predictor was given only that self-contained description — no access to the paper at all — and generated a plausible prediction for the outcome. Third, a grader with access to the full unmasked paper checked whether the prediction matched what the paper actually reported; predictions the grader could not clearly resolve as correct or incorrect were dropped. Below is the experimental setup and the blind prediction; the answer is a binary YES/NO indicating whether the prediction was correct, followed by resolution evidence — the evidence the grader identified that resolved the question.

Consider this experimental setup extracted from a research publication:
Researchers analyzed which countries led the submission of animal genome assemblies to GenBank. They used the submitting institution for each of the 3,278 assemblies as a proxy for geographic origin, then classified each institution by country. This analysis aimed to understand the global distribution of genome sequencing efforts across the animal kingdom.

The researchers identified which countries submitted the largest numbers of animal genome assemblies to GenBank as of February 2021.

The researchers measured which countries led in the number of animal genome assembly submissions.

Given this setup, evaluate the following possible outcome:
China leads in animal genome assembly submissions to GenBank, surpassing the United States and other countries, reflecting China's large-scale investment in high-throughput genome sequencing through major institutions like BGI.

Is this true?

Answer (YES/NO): NO